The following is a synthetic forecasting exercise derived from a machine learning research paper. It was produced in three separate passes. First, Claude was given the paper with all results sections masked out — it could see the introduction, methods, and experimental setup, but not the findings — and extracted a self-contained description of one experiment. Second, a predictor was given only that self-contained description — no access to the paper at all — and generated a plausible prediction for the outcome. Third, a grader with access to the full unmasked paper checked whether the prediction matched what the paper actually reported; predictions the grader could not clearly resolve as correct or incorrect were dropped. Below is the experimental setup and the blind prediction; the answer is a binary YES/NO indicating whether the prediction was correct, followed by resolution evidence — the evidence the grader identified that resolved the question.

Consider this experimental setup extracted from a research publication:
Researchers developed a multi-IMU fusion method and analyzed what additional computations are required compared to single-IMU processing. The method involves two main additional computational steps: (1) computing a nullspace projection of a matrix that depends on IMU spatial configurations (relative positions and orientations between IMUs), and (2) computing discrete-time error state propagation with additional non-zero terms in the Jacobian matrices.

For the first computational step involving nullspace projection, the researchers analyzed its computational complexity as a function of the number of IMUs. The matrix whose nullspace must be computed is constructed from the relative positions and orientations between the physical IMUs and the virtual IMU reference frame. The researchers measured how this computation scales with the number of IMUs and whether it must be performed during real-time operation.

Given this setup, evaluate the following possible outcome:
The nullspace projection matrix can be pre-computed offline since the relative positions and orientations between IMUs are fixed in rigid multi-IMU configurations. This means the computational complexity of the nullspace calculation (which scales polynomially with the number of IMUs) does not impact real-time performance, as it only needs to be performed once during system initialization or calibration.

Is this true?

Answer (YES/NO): NO